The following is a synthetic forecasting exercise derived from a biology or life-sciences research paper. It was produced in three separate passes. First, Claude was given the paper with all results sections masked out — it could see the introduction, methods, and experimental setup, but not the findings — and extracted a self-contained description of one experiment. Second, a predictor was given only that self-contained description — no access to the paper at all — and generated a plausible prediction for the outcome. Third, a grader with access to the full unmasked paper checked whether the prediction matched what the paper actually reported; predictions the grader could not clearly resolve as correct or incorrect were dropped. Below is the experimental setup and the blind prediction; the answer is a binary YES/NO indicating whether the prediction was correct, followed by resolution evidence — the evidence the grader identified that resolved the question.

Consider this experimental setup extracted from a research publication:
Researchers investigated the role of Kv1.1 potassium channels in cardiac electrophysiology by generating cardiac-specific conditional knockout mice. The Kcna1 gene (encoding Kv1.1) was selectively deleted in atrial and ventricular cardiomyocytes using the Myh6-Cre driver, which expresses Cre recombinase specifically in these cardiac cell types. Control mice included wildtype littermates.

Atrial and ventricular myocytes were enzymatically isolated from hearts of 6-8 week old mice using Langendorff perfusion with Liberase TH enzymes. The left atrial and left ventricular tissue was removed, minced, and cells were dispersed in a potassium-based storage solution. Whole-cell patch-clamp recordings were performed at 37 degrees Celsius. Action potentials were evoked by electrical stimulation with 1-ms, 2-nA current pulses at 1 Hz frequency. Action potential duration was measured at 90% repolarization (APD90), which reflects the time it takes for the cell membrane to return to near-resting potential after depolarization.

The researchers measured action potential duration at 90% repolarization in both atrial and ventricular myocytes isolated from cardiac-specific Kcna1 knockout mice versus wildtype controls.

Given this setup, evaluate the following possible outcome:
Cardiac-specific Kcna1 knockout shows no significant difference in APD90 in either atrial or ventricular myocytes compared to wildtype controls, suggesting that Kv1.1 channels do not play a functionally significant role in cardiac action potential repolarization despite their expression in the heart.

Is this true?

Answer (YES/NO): NO